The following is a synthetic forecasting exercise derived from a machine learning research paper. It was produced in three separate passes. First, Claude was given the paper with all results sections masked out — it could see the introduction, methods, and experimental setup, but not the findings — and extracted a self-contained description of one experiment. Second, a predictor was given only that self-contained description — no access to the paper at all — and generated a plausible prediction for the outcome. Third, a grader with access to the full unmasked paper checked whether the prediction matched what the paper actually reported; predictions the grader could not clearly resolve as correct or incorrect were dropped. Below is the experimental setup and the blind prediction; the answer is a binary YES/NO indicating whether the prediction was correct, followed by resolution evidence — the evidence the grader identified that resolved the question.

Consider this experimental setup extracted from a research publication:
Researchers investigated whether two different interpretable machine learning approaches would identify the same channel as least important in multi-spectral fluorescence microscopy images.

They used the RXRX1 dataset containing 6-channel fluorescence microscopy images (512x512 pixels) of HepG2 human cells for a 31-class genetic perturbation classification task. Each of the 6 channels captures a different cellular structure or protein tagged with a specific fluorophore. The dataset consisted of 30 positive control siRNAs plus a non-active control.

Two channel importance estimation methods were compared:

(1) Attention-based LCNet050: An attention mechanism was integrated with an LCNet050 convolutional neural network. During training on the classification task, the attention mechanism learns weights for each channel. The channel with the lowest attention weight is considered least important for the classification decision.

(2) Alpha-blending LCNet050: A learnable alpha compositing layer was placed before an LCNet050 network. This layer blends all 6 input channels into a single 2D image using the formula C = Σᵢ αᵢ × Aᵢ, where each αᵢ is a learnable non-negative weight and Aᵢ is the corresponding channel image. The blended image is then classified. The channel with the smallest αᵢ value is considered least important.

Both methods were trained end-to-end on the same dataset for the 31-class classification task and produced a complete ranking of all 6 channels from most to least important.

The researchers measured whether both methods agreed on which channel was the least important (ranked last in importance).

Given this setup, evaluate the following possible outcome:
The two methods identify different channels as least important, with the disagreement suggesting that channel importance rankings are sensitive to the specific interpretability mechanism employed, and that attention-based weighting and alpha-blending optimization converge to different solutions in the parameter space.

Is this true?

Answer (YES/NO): NO